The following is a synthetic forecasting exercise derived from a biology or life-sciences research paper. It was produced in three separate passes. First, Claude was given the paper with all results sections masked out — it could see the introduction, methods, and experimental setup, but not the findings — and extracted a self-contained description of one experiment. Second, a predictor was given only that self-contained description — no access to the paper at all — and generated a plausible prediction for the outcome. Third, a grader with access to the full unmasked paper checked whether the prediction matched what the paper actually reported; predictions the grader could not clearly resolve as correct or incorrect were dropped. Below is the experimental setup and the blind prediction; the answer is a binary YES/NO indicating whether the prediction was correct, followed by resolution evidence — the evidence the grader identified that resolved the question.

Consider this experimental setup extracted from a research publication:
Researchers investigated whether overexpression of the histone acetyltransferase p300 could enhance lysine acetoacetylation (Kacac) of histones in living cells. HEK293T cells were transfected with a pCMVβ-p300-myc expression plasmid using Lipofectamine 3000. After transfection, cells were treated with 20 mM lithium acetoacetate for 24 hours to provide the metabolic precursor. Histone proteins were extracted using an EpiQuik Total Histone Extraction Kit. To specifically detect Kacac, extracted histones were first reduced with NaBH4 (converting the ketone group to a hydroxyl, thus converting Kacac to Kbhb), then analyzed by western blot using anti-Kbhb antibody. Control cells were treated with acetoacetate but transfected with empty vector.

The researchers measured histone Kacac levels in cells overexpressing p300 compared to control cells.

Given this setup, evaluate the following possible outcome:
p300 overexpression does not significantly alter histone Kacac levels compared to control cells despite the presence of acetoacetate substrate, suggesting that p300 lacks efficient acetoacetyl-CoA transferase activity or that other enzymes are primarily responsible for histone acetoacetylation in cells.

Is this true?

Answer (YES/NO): YES